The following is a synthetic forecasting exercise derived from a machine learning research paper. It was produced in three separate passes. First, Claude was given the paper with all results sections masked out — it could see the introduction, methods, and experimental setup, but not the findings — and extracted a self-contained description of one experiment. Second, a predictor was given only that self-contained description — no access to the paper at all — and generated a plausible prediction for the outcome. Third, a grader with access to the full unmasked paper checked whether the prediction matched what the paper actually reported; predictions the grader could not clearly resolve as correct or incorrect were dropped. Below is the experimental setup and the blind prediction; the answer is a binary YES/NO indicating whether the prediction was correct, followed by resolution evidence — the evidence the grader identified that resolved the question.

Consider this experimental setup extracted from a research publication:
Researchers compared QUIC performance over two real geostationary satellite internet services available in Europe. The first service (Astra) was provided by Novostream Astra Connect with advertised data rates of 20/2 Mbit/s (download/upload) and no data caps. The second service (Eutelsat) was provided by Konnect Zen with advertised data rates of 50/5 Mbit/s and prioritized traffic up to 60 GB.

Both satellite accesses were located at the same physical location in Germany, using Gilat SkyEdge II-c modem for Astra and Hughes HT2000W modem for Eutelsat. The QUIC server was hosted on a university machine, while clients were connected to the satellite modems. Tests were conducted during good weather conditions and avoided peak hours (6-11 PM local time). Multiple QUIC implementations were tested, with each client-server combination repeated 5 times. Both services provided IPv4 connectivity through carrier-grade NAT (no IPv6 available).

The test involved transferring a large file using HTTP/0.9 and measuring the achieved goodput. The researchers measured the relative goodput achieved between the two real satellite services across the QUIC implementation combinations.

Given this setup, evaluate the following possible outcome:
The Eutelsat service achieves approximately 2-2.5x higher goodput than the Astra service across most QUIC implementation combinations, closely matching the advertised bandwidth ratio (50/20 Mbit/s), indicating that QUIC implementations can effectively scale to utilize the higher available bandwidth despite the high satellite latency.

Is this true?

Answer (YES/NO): NO